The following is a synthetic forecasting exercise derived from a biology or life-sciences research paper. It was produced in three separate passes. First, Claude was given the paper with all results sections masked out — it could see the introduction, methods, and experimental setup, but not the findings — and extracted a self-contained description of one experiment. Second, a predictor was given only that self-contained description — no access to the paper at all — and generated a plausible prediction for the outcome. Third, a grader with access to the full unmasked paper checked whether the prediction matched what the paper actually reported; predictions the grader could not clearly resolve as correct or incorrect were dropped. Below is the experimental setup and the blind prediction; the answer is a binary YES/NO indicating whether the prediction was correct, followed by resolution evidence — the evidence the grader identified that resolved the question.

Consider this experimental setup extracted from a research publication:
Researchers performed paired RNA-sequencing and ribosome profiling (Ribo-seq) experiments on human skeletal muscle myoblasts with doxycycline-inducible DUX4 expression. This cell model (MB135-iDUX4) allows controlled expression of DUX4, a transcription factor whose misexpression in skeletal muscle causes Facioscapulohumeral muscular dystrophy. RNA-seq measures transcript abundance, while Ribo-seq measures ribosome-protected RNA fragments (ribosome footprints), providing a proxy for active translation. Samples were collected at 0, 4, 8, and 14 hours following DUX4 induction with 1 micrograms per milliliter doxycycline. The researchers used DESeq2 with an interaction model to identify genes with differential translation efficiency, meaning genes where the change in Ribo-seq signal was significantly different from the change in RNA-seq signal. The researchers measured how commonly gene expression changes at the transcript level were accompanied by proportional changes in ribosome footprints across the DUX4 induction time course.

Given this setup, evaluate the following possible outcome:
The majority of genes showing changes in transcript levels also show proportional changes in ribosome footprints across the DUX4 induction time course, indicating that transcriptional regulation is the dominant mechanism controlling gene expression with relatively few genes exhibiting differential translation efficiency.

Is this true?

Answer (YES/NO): YES